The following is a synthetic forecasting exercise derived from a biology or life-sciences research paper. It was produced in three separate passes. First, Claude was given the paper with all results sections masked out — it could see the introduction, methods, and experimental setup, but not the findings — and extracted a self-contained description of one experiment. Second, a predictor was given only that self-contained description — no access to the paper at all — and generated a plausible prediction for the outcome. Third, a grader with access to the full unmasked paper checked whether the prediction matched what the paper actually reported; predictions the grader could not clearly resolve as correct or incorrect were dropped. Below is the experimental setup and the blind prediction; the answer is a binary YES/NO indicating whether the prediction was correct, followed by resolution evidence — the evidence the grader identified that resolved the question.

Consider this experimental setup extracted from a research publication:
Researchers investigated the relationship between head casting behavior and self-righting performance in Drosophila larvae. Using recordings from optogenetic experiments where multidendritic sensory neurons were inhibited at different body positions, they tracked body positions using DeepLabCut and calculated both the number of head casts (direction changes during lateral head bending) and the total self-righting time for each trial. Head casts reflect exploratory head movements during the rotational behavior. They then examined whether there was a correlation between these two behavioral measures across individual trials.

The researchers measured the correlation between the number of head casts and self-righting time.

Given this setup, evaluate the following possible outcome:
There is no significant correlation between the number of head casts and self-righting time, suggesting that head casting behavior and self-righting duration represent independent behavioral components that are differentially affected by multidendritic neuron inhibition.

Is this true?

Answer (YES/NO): NO